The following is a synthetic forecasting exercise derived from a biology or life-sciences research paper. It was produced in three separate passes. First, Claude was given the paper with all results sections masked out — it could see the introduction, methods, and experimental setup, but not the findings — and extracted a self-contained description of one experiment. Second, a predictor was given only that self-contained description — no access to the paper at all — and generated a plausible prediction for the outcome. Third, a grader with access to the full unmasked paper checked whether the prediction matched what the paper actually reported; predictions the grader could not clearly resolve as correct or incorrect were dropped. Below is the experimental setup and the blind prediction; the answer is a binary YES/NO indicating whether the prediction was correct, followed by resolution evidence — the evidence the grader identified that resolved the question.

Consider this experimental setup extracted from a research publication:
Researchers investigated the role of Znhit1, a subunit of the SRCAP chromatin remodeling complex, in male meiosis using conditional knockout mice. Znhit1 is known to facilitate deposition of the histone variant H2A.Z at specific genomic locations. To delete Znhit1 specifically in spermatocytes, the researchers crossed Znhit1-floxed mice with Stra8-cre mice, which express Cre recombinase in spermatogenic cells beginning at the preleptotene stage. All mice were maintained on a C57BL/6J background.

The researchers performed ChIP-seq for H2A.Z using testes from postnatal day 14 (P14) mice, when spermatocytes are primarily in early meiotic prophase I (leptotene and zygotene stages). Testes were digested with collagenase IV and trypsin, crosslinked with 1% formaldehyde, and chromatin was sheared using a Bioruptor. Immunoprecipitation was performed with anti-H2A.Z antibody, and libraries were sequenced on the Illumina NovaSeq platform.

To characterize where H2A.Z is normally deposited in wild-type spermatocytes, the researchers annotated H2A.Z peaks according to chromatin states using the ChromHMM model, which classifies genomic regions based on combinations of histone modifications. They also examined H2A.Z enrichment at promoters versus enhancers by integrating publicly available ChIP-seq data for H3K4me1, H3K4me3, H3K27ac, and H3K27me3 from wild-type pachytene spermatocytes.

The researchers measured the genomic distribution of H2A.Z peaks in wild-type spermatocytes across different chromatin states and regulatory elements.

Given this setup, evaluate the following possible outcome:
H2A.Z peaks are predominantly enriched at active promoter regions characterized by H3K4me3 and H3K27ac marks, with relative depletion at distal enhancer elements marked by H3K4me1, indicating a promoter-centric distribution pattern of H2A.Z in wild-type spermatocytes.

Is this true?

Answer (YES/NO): NO